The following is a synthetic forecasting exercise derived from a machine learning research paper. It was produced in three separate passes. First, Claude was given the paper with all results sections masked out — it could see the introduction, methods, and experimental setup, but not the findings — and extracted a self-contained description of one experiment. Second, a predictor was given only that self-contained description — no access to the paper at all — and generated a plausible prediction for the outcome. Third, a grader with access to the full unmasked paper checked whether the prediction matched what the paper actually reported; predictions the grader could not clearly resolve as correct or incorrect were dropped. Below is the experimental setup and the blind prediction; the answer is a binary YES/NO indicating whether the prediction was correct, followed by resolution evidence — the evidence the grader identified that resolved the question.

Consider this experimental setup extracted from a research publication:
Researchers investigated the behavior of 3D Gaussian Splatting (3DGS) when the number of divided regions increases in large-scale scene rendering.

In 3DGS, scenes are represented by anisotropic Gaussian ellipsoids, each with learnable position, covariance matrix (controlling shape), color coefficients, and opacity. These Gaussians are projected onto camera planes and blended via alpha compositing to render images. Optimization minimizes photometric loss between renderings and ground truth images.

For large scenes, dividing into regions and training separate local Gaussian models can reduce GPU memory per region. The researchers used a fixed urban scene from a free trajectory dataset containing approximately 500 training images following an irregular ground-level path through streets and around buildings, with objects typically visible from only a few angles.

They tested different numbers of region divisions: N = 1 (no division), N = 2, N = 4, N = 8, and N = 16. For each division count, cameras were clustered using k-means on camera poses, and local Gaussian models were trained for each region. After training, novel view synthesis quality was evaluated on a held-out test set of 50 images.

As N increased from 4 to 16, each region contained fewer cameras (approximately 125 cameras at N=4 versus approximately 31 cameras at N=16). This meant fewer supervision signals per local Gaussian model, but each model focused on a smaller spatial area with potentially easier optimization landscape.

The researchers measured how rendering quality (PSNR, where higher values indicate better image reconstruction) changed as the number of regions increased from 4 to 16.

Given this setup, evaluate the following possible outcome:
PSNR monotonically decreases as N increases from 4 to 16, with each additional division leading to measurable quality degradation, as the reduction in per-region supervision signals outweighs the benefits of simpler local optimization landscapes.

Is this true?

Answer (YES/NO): NO